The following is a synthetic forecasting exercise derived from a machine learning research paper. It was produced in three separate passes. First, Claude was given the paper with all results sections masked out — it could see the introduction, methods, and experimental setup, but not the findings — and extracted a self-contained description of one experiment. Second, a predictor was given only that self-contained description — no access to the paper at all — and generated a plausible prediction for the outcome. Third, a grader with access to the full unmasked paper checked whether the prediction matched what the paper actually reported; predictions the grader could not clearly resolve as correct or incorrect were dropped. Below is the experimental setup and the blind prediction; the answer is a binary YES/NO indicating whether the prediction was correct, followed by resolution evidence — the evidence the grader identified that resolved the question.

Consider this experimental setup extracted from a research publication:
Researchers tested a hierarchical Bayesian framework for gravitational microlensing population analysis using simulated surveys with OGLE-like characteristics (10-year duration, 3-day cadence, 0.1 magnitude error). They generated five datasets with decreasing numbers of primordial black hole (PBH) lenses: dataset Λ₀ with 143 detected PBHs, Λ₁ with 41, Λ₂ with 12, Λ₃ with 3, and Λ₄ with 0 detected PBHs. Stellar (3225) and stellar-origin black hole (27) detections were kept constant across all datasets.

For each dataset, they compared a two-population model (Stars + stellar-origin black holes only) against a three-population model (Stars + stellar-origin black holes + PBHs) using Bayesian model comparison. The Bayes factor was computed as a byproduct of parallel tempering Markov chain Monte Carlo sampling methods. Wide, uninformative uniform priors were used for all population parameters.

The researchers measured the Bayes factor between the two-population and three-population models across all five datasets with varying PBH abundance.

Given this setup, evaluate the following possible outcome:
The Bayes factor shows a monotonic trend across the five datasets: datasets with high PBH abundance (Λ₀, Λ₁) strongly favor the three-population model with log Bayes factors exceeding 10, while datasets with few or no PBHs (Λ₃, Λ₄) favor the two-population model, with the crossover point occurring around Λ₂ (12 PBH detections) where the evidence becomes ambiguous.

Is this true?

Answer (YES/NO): NO